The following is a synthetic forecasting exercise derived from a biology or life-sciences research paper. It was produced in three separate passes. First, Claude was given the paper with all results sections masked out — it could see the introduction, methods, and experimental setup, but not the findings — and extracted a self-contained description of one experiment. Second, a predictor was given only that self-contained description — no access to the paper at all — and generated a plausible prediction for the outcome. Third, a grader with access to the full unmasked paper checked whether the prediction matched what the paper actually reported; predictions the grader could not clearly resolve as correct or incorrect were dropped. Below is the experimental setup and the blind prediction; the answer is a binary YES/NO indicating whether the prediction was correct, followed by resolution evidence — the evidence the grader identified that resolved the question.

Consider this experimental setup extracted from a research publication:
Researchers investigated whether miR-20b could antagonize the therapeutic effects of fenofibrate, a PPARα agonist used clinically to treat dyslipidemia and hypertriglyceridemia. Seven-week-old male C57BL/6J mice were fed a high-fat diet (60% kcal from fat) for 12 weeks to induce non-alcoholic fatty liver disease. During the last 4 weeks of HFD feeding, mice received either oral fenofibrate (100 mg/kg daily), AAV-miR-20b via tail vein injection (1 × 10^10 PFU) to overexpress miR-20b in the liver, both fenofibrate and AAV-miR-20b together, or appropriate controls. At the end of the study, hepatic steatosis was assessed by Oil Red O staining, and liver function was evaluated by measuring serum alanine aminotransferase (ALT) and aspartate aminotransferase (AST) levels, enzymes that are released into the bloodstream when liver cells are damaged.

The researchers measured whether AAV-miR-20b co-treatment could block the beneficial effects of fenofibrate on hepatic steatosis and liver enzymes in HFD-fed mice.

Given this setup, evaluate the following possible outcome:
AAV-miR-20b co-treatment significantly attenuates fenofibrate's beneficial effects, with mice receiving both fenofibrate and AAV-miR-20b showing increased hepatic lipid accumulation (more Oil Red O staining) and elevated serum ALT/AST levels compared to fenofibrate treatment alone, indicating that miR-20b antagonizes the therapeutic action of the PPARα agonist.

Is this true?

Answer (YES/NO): YES